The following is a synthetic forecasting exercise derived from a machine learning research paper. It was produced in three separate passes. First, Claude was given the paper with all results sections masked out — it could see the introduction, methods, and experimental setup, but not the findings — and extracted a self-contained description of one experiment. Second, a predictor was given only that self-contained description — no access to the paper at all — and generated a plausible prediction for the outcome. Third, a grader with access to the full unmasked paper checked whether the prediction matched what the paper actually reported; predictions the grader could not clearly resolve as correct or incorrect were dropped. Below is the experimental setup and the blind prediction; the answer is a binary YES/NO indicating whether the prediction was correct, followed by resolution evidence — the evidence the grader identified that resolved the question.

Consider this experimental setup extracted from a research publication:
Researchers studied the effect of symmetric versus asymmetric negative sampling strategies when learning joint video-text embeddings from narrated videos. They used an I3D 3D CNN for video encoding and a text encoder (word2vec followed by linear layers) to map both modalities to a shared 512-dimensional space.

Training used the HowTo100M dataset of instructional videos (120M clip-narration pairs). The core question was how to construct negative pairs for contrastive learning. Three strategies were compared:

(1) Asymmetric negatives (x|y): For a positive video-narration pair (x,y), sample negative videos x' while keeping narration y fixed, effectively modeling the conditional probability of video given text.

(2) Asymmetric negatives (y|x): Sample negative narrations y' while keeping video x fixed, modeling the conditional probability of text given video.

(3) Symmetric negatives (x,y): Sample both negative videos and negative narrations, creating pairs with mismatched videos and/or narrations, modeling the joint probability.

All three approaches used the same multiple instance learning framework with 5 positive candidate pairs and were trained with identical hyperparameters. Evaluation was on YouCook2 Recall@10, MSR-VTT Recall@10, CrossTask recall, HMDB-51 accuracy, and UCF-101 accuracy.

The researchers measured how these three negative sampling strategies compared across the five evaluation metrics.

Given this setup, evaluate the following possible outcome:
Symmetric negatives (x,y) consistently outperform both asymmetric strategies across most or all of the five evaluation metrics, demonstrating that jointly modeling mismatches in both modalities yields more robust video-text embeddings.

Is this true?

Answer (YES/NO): YES